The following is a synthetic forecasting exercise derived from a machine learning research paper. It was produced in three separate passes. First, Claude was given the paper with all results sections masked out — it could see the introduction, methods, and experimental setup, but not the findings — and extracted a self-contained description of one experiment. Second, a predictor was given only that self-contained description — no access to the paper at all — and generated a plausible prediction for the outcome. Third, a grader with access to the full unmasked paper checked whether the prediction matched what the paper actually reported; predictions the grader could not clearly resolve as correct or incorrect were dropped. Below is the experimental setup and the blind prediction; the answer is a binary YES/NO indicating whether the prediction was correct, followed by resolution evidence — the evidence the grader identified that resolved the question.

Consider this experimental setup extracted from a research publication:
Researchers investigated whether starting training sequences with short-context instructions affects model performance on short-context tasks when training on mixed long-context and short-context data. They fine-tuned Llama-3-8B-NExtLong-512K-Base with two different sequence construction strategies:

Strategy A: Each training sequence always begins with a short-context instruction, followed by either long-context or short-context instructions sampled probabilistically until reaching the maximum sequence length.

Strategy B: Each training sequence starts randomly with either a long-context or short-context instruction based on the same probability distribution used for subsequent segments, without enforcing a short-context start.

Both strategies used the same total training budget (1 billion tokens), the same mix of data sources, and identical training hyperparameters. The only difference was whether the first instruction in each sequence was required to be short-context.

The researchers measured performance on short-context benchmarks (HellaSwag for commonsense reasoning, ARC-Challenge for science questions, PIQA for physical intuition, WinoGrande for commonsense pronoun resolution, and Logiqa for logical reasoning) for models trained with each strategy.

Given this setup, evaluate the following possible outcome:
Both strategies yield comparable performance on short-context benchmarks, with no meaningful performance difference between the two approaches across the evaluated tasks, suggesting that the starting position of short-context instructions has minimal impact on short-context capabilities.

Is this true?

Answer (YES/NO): YES